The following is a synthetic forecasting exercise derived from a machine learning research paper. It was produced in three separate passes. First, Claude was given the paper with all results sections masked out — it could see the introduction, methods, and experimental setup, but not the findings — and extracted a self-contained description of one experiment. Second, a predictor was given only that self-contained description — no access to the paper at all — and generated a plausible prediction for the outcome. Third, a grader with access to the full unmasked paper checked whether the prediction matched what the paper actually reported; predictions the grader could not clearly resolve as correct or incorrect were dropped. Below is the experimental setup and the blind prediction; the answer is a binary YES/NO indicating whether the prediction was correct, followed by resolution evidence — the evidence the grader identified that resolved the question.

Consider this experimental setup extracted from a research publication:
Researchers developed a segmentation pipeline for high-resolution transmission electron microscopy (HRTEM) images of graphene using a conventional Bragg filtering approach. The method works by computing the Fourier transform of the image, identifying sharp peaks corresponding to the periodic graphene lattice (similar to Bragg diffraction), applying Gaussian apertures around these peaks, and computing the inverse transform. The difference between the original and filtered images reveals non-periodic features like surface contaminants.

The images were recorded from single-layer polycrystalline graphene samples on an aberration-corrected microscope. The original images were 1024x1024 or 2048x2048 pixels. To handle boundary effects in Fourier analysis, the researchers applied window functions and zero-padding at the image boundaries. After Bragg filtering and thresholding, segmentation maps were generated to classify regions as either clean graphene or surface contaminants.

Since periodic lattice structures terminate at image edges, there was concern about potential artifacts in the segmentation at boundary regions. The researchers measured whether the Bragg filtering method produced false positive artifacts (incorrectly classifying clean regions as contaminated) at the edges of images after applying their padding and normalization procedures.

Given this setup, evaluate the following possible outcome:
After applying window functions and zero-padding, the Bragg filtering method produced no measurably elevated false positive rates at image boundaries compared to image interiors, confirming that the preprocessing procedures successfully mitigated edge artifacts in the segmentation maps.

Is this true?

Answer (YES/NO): NO